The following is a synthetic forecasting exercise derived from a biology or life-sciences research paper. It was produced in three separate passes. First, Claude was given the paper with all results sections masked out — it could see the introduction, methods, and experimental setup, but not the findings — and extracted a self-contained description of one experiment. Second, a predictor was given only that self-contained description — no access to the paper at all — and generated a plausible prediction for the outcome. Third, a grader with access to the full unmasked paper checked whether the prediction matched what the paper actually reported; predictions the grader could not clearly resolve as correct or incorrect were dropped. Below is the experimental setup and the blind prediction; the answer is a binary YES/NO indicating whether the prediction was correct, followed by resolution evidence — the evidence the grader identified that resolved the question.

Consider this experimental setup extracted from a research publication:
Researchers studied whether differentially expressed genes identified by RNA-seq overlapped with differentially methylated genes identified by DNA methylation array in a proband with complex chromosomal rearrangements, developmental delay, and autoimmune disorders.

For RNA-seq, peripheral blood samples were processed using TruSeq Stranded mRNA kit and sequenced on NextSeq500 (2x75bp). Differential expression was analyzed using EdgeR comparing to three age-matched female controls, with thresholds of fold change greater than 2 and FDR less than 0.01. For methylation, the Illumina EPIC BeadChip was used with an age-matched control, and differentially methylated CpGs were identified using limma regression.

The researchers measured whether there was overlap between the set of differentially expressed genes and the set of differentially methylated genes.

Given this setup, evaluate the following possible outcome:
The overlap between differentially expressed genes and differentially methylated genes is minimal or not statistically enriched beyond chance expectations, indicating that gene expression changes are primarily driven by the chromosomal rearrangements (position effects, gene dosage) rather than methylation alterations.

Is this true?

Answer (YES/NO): NO